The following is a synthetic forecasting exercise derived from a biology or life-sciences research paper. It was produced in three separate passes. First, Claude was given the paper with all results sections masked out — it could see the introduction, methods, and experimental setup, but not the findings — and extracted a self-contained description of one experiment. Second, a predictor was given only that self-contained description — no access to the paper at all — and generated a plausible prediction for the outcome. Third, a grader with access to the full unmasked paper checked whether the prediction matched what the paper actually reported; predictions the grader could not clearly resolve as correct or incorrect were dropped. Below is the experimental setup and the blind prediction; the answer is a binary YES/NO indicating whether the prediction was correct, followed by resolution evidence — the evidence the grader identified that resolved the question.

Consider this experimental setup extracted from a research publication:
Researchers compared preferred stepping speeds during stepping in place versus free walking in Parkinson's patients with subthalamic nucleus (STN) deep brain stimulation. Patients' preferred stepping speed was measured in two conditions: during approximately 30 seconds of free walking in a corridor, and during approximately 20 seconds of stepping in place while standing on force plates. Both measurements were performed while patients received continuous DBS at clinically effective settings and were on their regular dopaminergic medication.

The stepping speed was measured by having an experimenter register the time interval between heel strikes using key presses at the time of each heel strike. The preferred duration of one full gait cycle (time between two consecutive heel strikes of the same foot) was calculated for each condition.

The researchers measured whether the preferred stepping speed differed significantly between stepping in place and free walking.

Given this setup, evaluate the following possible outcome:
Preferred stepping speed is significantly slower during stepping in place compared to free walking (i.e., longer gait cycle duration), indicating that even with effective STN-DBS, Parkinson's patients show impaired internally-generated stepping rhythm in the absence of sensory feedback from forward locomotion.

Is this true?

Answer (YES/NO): NO